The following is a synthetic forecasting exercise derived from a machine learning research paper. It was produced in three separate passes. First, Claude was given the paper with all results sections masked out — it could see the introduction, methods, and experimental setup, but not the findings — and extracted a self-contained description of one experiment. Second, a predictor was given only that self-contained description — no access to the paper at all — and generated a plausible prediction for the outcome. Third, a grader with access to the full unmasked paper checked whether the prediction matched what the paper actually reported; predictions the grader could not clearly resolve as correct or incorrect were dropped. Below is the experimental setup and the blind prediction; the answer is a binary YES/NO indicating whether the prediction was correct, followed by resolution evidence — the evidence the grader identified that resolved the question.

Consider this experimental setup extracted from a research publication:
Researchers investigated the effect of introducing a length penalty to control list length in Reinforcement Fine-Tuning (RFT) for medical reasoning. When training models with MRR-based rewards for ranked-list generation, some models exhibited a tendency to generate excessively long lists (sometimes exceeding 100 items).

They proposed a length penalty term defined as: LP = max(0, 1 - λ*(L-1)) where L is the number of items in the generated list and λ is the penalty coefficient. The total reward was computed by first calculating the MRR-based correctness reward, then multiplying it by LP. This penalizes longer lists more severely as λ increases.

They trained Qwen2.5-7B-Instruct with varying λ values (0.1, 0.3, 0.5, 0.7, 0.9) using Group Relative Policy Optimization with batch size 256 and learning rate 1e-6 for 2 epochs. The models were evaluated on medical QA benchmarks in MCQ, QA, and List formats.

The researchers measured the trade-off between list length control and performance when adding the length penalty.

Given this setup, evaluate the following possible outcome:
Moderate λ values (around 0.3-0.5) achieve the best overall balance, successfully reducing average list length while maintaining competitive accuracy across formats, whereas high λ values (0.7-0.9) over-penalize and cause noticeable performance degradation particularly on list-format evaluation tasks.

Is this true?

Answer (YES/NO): NO